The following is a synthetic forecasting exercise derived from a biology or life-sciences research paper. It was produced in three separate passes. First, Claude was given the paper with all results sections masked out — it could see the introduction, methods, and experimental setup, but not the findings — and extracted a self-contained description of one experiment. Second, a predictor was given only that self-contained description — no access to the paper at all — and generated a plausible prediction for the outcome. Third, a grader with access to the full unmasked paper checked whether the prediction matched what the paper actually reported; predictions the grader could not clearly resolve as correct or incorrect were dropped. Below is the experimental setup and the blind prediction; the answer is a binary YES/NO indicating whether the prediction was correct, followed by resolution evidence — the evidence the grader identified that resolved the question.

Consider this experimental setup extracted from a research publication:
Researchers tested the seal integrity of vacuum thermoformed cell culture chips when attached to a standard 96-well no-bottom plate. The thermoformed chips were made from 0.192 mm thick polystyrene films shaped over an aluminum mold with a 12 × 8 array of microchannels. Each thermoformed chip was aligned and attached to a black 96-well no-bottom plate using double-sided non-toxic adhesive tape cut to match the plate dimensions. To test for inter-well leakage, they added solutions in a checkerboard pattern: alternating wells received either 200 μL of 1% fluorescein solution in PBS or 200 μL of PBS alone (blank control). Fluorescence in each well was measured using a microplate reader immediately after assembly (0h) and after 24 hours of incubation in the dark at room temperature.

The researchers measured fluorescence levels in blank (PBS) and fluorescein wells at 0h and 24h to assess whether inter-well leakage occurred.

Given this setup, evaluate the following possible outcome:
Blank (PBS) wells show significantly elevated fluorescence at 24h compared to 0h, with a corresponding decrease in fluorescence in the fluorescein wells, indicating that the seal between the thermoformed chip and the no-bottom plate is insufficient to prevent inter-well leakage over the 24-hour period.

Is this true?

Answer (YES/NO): NO